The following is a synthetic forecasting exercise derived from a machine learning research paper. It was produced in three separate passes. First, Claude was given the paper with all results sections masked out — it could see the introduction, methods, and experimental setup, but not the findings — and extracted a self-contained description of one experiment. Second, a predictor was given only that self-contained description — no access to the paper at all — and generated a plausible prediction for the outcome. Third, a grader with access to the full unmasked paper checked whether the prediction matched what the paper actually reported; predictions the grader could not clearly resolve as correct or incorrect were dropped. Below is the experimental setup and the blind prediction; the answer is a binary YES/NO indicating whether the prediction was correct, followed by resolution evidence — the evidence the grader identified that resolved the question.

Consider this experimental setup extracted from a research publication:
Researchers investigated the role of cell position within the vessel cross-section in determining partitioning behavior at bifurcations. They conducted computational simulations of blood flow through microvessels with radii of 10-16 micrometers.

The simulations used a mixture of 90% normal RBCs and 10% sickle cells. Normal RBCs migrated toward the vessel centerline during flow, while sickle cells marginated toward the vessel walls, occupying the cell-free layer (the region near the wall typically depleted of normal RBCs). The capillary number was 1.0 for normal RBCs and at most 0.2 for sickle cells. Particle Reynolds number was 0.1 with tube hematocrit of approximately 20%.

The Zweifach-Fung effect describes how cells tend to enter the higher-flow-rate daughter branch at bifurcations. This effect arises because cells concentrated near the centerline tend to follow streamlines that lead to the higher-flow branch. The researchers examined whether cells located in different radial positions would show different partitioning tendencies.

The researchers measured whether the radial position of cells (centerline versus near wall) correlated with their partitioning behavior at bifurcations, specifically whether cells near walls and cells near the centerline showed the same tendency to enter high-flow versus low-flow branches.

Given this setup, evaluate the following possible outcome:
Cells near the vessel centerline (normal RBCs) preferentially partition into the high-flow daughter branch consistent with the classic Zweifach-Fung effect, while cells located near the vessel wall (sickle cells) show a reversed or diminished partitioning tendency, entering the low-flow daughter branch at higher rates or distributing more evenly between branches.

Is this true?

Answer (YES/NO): YES